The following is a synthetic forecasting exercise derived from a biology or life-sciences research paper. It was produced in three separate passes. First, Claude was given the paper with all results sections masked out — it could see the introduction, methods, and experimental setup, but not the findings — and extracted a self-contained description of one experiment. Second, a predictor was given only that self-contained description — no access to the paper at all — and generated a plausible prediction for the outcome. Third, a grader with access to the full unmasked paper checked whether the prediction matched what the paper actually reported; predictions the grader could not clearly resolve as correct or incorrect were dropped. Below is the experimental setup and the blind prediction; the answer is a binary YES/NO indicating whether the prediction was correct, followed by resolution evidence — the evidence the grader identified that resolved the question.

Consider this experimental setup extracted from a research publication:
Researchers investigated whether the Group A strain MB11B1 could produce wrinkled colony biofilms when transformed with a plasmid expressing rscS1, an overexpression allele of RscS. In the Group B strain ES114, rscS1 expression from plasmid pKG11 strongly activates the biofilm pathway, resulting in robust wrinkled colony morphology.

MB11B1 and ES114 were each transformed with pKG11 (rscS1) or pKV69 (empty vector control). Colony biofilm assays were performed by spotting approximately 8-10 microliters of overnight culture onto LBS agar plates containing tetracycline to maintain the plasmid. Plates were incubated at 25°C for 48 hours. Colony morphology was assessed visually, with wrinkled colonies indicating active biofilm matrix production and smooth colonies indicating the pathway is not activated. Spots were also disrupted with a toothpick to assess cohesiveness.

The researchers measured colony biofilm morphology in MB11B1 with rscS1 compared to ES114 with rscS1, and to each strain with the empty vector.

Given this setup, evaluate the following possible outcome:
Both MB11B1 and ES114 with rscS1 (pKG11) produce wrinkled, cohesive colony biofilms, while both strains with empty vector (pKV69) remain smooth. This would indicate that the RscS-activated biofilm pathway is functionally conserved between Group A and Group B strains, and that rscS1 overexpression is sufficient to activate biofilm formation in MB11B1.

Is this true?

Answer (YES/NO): NO